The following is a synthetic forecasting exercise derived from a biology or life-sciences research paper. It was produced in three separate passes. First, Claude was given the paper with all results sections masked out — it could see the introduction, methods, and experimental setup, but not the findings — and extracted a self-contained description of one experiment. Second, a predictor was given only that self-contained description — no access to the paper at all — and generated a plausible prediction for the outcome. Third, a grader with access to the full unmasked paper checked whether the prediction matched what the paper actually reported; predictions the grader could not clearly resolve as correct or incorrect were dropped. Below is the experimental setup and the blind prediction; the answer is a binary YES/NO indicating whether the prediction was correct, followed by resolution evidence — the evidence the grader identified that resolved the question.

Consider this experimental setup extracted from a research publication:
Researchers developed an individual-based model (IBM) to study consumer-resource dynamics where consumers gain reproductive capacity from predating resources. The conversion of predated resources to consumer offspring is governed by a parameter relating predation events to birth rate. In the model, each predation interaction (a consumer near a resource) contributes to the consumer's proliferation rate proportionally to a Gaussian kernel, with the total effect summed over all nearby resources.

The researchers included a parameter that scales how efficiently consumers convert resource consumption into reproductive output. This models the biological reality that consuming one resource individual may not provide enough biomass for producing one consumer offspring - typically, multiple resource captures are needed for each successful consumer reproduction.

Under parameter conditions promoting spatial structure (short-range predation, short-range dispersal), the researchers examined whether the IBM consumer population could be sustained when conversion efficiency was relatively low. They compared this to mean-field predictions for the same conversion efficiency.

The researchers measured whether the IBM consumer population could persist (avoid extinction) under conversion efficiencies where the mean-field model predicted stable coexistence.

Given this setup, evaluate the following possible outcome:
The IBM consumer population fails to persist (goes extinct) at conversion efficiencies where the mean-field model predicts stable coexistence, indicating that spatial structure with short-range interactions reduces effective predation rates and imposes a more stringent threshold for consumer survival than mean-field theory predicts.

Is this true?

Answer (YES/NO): YES